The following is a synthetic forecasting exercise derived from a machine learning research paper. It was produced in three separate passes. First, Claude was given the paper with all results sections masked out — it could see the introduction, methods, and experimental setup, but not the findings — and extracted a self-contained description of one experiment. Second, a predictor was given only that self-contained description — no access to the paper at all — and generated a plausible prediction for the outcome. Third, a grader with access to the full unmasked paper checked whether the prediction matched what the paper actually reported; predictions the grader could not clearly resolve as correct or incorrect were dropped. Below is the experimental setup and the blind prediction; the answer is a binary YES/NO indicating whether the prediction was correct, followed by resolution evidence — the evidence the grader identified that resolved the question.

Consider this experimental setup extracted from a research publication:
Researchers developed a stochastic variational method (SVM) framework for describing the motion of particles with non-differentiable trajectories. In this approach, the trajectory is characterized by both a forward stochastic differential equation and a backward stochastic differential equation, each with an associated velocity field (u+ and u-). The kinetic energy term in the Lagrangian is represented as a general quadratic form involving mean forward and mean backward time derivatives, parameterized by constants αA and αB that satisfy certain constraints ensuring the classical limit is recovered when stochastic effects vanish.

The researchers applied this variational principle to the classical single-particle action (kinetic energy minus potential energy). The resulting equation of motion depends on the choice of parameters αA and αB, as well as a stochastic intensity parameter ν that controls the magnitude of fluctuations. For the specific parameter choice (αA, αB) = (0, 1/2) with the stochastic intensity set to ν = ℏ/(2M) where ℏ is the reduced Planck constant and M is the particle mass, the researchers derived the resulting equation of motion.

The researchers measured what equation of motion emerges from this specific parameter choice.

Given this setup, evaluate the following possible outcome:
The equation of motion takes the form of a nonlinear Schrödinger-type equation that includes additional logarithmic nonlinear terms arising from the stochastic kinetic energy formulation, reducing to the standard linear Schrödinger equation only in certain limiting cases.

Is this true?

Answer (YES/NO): NO